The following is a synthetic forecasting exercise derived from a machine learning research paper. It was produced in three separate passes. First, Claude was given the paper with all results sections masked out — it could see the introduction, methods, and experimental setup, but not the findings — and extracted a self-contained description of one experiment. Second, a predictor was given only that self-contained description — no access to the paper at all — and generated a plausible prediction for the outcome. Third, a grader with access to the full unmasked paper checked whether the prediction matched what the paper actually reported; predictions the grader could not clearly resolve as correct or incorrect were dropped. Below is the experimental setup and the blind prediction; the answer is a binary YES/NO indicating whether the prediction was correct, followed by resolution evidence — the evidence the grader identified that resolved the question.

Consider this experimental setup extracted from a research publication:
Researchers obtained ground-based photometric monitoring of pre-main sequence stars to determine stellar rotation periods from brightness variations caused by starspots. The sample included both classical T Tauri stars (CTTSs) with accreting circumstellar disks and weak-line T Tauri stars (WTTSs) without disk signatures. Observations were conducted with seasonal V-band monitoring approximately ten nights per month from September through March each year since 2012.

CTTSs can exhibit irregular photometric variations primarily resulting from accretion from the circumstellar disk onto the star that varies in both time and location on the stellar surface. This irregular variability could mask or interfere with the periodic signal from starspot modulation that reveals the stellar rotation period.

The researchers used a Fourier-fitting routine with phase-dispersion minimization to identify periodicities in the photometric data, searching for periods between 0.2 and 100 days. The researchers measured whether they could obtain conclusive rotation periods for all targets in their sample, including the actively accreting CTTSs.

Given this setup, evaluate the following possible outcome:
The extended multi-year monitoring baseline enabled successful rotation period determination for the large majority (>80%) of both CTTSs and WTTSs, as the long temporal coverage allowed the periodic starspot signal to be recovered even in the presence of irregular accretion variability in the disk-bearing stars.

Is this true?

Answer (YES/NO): NO